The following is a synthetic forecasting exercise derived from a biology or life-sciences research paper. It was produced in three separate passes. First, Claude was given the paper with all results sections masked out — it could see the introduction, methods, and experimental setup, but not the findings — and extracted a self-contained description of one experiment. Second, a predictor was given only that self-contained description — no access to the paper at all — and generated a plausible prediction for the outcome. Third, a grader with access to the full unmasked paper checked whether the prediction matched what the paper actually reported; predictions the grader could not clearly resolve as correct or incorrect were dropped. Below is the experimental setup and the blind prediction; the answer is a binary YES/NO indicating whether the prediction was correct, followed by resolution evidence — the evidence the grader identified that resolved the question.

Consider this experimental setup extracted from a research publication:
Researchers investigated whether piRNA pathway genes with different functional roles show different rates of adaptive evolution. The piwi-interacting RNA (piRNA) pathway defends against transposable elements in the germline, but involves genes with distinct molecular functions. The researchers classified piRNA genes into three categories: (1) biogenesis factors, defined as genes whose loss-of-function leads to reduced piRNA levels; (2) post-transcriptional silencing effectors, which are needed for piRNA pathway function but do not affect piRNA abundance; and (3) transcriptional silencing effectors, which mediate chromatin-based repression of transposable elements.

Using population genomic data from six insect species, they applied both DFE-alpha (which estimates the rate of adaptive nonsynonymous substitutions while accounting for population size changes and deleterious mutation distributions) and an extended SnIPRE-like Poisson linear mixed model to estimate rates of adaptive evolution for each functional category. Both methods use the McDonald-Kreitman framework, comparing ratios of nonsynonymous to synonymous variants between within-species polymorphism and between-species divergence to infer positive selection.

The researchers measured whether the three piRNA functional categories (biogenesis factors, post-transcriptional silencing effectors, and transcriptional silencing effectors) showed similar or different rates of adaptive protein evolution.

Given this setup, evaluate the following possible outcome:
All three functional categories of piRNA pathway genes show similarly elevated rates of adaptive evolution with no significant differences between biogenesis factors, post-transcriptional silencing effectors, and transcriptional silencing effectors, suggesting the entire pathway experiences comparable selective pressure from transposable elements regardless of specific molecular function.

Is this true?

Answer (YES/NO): NO